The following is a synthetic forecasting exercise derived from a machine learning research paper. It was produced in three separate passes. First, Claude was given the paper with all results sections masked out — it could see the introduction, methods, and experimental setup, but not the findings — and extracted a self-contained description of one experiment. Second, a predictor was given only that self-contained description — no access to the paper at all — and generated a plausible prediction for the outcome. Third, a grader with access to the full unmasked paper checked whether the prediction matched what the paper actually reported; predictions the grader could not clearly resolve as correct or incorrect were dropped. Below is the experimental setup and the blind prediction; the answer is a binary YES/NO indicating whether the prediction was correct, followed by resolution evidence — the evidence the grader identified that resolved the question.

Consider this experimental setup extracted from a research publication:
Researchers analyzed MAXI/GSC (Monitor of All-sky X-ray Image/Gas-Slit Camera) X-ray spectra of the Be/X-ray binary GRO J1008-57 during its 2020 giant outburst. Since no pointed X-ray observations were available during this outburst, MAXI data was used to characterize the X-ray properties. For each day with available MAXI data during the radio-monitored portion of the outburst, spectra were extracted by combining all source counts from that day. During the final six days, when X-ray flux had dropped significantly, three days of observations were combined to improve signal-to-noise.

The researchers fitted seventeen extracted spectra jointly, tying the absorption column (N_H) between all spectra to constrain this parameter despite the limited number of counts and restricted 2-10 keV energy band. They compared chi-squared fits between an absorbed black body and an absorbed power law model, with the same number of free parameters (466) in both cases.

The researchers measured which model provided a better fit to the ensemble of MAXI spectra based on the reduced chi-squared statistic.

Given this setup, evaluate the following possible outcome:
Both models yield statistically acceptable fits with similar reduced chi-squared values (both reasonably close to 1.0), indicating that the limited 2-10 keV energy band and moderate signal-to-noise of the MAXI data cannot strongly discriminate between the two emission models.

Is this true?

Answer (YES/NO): NO